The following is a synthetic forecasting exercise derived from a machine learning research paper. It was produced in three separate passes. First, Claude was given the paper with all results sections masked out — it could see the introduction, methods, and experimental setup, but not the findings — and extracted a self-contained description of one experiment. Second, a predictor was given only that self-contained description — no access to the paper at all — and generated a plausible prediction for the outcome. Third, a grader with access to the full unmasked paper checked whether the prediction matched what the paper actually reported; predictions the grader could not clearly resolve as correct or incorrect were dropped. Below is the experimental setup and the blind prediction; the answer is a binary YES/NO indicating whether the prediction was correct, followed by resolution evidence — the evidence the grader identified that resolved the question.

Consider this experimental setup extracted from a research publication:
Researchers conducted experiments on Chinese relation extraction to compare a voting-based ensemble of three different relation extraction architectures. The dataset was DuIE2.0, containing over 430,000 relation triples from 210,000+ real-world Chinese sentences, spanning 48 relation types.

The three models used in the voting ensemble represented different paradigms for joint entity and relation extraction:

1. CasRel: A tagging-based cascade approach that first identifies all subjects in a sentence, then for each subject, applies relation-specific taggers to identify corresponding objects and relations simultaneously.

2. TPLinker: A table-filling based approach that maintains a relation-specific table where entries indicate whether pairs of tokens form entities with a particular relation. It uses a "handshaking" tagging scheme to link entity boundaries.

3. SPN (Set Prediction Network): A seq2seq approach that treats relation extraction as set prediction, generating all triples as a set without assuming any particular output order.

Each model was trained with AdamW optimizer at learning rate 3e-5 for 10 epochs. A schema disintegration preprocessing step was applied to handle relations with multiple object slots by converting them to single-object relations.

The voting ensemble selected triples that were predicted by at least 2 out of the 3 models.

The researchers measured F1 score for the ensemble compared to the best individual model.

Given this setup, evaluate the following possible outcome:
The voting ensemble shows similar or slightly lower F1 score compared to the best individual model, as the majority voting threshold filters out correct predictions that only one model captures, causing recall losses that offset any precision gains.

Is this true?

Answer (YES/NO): NO